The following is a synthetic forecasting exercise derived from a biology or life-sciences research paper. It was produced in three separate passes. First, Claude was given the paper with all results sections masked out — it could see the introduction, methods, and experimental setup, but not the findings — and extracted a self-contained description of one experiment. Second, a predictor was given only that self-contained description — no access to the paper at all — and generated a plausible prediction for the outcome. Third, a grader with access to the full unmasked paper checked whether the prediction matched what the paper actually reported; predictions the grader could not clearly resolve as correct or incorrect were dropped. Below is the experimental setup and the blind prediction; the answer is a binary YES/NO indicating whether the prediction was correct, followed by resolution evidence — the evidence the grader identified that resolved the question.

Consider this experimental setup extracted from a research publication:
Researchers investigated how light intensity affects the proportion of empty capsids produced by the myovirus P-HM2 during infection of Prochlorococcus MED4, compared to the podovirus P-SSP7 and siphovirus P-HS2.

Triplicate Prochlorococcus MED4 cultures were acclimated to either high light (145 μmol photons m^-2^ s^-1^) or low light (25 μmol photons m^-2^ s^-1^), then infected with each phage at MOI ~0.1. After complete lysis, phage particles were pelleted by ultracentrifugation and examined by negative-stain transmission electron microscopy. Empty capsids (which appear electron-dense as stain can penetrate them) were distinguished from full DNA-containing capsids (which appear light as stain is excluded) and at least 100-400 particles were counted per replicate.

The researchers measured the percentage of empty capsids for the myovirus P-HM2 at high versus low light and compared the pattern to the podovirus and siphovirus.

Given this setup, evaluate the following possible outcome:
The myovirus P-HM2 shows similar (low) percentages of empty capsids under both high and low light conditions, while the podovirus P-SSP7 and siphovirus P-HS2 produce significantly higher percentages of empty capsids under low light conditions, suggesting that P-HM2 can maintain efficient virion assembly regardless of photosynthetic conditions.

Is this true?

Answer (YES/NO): NO